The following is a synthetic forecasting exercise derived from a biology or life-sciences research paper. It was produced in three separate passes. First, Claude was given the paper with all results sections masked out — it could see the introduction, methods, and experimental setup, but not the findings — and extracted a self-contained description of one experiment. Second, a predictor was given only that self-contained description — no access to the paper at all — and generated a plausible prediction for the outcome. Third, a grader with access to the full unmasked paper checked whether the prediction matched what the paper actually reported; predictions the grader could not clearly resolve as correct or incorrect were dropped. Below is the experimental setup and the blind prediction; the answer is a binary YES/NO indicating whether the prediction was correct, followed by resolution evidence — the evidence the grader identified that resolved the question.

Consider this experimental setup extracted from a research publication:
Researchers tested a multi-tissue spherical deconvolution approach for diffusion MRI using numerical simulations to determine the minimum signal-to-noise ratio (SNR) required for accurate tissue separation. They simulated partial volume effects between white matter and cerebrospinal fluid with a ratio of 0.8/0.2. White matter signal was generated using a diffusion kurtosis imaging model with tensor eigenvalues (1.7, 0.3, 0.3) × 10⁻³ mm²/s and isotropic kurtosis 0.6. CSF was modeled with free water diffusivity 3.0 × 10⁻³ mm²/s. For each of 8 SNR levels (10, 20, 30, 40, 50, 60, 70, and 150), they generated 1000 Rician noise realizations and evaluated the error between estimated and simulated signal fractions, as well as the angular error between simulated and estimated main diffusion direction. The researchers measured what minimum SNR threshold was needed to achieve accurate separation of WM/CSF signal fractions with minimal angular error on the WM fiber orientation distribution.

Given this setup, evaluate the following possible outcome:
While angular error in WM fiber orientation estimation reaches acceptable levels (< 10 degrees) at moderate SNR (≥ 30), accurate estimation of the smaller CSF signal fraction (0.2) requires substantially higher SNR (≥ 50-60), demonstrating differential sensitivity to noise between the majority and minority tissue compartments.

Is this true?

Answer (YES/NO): NO